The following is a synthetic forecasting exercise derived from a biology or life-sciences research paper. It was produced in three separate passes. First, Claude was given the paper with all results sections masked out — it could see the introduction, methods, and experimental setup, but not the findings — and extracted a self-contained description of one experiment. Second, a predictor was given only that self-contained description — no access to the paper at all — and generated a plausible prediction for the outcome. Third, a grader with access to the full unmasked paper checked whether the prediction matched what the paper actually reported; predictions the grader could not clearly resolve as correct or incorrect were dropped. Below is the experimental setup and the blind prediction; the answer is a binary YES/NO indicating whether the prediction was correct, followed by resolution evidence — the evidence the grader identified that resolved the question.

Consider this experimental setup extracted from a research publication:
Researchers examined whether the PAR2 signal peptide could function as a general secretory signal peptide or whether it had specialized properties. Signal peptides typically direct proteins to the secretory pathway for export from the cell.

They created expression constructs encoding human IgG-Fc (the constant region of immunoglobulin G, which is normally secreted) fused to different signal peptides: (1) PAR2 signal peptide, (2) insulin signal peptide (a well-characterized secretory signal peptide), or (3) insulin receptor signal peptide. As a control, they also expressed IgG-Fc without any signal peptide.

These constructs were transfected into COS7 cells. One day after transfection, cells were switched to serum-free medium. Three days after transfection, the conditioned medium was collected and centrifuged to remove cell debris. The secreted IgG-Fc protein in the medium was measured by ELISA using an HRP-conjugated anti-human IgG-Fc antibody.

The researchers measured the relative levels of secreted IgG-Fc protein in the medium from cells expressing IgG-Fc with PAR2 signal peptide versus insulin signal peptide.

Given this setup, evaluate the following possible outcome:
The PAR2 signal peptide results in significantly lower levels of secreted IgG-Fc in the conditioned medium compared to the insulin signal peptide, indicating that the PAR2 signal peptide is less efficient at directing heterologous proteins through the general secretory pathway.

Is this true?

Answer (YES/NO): NO